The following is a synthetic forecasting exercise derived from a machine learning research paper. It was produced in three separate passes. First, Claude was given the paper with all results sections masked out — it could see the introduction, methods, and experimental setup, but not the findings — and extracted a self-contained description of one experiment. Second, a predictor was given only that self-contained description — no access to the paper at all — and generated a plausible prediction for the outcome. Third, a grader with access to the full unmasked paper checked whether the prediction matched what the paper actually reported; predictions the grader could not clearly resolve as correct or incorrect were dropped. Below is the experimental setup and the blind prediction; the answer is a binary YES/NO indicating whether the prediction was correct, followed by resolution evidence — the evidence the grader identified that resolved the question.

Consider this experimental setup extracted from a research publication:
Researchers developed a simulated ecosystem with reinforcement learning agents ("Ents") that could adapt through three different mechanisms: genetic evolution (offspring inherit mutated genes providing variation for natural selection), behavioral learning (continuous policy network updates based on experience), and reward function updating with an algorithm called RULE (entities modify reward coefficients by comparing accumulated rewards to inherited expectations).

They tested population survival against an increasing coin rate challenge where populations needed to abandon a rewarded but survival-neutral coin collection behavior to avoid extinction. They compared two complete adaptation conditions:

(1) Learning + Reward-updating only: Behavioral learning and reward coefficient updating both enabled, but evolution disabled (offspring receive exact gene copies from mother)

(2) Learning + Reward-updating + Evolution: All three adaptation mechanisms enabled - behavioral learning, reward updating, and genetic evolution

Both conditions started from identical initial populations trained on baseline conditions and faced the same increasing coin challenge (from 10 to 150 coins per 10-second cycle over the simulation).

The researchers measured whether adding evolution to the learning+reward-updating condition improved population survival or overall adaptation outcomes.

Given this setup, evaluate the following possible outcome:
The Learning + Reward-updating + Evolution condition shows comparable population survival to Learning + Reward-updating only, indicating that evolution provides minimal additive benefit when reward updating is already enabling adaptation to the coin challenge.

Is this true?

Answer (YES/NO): NO